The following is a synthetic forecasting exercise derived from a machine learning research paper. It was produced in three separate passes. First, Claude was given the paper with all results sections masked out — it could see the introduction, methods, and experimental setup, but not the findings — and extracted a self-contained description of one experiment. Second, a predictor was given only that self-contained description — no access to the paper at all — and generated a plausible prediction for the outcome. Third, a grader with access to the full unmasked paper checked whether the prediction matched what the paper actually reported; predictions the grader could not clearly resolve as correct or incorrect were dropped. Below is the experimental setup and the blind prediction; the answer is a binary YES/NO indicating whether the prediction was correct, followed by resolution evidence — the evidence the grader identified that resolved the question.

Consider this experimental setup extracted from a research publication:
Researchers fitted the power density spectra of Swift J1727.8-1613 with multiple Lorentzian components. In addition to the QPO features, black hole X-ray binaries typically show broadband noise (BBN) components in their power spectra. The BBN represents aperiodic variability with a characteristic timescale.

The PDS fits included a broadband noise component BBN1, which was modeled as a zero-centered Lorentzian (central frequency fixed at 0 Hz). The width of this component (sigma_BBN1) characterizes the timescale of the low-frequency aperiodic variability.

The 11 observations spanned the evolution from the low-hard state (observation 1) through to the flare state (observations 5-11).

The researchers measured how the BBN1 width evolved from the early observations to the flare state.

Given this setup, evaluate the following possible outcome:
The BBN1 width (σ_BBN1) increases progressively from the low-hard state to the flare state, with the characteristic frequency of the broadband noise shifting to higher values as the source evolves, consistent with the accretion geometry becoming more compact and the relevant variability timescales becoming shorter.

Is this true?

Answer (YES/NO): NO